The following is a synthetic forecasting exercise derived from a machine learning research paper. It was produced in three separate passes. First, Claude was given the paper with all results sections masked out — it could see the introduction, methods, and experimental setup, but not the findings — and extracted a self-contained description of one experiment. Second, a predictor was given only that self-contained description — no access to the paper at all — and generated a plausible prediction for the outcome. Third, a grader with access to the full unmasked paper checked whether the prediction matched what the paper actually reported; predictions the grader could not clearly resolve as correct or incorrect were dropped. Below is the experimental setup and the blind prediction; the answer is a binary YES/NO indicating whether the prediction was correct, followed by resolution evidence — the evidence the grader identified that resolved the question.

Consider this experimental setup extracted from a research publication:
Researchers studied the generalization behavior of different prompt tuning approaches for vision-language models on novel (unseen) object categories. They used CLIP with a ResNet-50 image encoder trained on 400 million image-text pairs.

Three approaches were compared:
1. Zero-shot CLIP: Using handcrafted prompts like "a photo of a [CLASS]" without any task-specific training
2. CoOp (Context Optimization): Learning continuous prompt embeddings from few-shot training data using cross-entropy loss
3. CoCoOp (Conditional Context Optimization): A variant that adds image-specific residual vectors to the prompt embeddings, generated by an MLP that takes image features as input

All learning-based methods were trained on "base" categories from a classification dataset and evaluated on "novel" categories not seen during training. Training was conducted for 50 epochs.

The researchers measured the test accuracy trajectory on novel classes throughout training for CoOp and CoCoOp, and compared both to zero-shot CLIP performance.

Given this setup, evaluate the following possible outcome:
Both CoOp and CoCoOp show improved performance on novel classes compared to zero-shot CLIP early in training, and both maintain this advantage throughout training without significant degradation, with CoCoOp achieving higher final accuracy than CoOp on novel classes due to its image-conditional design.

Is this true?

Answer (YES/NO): NO